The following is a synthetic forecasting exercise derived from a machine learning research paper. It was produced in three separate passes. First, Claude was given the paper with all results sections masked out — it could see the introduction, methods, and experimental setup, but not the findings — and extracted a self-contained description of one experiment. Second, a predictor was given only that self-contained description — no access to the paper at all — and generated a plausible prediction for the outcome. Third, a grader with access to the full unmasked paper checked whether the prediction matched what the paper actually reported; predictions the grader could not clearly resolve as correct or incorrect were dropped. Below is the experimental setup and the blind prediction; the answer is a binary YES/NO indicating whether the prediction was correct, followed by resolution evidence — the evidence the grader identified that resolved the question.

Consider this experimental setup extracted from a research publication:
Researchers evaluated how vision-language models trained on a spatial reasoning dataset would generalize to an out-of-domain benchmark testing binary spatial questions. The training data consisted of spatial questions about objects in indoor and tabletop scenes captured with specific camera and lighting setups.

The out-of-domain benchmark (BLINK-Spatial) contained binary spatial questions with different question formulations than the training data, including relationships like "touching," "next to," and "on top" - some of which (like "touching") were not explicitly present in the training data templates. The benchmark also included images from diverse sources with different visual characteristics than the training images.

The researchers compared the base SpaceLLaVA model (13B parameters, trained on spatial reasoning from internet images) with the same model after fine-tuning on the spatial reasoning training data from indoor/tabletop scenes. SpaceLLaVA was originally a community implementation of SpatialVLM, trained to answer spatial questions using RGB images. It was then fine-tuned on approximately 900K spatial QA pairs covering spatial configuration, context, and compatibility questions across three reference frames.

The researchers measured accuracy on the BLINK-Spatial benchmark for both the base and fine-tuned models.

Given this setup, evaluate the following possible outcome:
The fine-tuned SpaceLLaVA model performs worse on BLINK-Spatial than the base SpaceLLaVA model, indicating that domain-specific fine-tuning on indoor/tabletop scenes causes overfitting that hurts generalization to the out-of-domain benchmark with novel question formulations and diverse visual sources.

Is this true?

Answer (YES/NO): NO